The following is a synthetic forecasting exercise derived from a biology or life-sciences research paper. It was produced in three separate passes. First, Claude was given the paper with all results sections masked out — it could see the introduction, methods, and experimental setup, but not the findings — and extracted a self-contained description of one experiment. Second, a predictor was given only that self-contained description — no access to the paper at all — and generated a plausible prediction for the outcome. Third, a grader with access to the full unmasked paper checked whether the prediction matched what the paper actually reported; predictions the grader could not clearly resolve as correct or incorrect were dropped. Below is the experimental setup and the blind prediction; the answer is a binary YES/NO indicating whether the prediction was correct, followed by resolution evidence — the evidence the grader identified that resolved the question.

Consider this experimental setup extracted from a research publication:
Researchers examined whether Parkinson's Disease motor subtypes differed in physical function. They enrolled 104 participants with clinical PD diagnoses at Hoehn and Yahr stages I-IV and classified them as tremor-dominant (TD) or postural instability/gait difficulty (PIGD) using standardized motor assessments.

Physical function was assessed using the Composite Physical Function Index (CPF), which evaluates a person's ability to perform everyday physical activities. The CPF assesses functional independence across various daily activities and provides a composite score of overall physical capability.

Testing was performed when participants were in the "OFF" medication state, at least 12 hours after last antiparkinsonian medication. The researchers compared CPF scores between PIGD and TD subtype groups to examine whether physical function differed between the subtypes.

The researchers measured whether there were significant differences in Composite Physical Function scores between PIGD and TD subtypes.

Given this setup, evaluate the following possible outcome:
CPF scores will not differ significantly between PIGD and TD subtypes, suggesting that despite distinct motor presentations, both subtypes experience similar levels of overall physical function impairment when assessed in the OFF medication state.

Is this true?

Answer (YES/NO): NO